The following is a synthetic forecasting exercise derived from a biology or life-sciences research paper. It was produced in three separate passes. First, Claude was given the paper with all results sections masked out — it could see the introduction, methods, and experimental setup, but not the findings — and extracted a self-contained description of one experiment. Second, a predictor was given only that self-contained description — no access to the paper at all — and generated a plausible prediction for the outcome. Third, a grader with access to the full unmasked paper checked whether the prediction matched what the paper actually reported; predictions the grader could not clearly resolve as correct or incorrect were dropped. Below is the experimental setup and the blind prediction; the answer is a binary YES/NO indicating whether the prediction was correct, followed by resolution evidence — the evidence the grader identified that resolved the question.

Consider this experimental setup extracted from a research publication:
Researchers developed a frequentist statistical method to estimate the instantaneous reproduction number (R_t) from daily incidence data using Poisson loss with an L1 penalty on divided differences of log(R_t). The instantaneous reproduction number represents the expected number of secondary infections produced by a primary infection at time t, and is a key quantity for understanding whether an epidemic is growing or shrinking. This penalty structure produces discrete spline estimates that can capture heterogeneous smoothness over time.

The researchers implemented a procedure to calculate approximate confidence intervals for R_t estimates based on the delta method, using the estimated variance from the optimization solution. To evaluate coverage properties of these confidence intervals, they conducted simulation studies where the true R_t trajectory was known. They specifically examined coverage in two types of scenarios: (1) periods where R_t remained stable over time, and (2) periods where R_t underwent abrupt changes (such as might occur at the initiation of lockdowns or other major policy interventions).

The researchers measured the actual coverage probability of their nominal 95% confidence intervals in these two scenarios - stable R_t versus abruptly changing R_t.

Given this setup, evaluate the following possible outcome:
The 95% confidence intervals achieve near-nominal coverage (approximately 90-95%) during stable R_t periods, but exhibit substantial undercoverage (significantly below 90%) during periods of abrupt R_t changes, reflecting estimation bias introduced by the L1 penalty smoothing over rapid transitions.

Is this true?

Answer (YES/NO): NO